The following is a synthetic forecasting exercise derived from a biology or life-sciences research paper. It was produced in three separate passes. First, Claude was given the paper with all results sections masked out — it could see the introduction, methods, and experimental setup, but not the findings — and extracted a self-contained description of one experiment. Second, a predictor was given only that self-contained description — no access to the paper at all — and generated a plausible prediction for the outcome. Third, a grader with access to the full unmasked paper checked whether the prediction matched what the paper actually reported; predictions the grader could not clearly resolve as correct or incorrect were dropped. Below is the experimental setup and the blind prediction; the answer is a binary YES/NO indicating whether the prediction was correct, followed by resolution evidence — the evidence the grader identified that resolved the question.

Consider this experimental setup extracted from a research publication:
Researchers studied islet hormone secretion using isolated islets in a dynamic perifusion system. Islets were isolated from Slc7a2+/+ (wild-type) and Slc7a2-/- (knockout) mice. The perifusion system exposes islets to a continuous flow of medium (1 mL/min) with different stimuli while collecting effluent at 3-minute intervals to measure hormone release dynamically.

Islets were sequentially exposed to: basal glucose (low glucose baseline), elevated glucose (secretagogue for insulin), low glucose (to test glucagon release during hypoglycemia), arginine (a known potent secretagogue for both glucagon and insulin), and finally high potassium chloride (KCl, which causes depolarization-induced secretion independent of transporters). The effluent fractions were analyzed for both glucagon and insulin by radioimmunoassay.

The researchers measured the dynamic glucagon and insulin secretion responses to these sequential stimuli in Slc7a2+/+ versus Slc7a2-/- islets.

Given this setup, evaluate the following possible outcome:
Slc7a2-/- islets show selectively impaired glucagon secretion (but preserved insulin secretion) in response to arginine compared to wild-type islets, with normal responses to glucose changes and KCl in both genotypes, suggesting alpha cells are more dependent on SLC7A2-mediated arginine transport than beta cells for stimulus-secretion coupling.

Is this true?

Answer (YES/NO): NO